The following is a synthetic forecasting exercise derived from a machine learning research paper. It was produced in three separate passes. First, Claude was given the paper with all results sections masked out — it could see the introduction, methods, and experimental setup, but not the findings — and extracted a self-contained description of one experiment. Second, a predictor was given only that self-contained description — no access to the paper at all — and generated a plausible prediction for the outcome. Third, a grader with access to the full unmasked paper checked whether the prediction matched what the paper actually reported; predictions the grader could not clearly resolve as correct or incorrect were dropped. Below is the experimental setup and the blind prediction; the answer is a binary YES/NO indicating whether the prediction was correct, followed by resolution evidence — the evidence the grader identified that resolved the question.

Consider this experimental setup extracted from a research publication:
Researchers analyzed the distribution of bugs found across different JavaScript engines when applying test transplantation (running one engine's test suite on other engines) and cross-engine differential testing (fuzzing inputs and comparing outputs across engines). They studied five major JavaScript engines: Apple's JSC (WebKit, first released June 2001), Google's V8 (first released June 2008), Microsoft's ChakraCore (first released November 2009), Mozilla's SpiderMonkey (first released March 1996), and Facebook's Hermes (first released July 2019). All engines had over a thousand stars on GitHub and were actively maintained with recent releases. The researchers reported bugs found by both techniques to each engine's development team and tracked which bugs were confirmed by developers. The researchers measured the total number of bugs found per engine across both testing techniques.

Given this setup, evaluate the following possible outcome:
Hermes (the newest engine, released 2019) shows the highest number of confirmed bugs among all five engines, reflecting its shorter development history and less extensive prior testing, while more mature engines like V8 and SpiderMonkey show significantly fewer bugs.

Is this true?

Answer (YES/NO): NO